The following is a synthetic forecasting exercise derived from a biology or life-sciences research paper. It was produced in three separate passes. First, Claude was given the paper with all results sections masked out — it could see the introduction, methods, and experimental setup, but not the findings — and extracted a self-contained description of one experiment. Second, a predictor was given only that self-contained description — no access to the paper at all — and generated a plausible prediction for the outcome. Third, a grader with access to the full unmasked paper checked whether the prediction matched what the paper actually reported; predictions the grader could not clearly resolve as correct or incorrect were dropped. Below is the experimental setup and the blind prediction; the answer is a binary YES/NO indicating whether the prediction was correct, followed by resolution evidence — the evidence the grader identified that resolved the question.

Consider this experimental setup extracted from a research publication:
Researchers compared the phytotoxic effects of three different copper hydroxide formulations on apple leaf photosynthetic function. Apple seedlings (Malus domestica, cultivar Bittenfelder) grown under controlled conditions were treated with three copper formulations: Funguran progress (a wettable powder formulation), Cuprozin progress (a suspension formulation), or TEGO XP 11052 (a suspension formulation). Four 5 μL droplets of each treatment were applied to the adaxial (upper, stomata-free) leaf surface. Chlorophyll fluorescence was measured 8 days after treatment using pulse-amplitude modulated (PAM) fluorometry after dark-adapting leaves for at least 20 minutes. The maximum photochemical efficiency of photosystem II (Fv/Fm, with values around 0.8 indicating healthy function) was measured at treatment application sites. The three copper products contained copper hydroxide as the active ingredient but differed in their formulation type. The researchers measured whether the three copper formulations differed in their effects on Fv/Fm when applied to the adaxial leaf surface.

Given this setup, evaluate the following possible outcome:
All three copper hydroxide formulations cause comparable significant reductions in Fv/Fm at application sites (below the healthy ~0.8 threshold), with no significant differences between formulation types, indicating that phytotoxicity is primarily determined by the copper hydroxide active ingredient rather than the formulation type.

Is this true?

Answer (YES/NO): NO